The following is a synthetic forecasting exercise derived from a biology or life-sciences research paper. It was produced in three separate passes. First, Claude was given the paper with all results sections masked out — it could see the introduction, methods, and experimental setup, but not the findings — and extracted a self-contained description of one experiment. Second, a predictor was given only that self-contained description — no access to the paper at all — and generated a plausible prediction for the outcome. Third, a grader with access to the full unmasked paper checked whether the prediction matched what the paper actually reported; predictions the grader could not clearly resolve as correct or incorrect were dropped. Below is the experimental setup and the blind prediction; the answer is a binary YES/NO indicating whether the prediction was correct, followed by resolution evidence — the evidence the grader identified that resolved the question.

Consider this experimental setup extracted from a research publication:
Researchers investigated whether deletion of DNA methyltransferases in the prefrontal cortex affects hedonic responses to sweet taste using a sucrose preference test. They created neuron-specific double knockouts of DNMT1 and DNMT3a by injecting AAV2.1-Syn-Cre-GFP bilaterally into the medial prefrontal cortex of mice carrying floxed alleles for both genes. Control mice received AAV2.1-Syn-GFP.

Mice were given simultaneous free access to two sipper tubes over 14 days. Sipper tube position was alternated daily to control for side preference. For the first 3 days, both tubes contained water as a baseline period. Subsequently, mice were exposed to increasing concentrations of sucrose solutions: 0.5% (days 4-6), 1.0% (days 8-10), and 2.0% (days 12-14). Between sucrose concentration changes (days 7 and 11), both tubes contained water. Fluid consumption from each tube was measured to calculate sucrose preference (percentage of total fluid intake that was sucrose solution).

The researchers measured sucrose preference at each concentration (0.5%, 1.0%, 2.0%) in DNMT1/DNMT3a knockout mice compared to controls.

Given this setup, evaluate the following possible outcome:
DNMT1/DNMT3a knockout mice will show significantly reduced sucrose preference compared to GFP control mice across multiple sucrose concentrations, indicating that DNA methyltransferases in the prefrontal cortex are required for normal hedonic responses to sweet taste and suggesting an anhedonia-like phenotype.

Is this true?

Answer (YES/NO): NO